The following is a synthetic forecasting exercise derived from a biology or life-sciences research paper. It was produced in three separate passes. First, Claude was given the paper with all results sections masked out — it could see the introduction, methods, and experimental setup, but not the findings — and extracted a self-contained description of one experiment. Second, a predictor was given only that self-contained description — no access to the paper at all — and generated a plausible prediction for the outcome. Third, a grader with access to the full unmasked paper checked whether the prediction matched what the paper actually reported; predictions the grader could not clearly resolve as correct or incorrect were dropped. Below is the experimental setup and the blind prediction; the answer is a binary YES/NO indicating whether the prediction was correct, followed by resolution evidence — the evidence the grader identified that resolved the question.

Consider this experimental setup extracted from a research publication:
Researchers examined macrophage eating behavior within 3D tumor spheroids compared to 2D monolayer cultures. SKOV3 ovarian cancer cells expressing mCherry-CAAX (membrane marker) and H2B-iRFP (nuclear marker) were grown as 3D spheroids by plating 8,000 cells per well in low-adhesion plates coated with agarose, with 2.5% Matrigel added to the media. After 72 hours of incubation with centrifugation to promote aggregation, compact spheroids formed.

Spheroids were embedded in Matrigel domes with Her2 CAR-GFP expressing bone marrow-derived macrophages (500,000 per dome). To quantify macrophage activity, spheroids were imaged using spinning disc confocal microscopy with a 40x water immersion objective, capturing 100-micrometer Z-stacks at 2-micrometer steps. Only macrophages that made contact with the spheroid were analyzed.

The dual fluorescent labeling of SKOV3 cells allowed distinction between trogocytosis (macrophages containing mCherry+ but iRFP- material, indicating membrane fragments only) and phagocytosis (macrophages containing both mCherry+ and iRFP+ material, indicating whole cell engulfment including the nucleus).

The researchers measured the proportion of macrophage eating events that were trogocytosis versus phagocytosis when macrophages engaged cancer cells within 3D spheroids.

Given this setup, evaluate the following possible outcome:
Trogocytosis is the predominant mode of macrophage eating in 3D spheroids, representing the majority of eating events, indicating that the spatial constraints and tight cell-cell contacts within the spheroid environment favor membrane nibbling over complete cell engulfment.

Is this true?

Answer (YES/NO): YES